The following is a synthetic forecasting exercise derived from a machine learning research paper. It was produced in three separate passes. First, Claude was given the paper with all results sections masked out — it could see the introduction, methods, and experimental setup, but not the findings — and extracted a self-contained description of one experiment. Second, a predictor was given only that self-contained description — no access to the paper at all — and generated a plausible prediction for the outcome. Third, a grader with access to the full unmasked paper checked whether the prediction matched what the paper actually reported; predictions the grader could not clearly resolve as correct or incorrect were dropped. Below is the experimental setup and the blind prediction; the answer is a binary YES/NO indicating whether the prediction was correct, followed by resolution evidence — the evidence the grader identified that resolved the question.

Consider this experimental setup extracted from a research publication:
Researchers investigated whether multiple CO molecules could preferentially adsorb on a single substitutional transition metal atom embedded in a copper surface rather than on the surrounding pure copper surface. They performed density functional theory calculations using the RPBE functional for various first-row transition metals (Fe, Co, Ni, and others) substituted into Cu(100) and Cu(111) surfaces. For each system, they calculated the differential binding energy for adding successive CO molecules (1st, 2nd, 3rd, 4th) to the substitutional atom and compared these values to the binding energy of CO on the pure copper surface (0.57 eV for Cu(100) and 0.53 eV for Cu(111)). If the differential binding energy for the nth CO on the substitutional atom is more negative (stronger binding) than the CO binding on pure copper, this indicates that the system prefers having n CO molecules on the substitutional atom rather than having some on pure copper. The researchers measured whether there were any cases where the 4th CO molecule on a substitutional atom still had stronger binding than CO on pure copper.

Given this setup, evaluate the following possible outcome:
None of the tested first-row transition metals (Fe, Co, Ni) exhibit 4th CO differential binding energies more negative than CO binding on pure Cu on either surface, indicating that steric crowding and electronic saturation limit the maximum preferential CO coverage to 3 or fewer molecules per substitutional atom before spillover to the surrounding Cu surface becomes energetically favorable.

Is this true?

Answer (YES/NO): NO